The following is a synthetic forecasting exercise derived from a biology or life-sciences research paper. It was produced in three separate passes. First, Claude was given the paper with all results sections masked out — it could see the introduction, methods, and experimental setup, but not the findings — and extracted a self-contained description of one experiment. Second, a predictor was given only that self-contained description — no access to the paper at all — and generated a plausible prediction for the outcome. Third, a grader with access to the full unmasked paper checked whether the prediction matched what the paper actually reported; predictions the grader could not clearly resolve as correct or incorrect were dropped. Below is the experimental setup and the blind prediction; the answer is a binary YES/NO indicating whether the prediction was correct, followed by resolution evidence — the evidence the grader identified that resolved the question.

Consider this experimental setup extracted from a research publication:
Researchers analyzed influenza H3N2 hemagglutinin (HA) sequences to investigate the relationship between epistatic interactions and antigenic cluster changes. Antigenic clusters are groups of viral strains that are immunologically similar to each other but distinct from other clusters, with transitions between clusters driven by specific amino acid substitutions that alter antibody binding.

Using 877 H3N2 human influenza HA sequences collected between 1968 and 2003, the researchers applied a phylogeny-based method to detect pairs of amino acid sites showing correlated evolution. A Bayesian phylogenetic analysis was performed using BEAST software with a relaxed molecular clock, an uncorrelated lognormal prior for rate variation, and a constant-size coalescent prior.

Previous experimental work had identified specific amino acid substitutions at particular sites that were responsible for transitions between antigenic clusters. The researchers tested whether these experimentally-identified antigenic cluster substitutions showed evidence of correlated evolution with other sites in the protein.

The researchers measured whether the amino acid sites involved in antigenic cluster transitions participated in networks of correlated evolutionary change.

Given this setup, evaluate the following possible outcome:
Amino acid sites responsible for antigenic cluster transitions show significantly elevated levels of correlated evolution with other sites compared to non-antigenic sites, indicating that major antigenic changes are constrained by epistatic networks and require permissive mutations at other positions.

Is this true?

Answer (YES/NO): NO